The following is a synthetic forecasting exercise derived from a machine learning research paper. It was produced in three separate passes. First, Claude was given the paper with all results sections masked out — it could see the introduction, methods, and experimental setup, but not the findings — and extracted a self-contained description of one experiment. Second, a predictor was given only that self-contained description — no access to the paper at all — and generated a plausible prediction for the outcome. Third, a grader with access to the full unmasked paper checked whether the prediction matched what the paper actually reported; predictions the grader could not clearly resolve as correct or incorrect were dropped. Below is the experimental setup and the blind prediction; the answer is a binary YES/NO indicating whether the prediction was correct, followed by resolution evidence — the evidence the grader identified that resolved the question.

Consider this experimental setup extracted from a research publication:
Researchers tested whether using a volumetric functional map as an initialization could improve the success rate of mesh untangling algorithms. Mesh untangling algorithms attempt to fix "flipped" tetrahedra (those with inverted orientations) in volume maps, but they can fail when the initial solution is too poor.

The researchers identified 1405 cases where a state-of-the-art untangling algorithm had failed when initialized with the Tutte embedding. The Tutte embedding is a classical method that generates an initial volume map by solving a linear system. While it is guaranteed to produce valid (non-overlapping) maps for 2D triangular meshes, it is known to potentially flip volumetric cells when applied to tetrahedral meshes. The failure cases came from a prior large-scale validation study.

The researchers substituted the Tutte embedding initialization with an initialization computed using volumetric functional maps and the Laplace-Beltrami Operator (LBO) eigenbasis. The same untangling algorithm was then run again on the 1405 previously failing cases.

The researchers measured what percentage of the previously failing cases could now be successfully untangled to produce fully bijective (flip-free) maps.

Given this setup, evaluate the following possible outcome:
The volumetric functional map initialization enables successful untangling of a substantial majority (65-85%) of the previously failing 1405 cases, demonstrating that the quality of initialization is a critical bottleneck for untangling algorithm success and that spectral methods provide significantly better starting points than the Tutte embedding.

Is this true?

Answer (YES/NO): YES